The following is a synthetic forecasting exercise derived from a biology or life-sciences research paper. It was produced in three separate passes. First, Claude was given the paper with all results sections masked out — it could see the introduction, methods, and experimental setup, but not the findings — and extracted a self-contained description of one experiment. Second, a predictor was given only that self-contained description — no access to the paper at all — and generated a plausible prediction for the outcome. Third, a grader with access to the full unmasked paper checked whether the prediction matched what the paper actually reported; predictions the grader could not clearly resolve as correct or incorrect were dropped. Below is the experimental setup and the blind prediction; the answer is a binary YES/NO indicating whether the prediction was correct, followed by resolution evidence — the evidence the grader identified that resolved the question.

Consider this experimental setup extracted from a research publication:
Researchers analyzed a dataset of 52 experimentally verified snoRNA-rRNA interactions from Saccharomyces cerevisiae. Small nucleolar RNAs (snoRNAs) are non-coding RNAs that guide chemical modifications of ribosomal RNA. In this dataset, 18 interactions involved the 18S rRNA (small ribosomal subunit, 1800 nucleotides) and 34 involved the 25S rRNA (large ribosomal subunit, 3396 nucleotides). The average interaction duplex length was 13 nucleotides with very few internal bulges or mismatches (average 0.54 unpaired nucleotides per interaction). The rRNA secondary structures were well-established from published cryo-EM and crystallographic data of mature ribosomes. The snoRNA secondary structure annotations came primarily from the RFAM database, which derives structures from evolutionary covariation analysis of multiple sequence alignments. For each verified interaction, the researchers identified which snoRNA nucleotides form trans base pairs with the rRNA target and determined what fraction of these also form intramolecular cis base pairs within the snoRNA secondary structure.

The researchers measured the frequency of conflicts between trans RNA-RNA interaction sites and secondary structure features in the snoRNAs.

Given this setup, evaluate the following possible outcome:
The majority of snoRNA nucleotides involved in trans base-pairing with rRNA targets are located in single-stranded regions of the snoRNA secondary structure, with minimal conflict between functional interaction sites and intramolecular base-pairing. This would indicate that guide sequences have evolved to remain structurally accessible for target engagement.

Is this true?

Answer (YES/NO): NO